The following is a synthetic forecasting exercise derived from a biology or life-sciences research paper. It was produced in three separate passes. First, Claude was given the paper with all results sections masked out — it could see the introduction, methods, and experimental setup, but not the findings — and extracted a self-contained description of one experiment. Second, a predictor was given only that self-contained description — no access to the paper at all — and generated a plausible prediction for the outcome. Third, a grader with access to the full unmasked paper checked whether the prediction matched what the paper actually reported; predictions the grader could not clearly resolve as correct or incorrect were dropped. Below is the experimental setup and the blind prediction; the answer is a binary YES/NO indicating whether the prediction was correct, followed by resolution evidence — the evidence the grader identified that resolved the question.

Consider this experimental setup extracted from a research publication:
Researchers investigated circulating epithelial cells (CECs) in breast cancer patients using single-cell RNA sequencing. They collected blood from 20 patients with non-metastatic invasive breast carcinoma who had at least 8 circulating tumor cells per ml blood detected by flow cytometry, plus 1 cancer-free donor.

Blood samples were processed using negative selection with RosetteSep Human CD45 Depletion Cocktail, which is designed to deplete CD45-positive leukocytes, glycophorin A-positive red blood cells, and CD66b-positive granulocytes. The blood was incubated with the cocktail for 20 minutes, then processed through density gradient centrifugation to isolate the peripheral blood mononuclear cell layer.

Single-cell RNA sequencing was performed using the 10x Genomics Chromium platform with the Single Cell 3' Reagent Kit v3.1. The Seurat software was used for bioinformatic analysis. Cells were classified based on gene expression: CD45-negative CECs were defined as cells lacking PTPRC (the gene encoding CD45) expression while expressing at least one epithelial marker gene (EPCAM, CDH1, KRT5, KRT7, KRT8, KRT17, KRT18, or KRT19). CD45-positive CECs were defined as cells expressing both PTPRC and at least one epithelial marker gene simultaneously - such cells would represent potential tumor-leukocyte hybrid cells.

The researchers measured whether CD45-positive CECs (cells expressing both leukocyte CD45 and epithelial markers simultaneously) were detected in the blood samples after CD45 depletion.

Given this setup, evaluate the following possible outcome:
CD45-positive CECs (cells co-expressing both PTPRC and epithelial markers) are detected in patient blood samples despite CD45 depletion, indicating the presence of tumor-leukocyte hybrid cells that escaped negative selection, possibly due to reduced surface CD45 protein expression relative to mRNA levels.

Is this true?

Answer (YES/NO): NO